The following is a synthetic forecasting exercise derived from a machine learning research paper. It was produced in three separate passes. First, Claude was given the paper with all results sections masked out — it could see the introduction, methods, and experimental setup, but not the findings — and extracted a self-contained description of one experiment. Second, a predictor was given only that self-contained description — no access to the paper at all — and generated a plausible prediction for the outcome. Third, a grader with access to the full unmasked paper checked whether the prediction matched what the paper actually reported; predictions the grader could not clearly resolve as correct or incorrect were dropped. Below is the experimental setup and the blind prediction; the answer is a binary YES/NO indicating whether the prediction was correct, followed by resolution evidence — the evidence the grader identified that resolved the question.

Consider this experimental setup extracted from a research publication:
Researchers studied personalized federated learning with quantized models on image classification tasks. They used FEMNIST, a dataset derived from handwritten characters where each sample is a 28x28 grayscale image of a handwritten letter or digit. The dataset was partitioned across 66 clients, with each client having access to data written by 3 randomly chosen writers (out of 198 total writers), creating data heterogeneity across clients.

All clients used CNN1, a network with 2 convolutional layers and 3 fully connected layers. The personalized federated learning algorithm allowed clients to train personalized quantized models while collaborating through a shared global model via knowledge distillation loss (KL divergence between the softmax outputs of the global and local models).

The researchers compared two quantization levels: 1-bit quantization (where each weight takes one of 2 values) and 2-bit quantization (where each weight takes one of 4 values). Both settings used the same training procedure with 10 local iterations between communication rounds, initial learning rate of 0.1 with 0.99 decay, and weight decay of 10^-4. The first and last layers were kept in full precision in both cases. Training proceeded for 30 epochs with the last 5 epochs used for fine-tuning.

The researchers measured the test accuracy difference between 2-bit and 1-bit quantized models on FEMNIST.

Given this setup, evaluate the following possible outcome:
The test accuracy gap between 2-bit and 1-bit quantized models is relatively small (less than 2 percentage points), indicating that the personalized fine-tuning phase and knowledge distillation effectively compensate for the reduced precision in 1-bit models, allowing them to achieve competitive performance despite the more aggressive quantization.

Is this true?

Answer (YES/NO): YES